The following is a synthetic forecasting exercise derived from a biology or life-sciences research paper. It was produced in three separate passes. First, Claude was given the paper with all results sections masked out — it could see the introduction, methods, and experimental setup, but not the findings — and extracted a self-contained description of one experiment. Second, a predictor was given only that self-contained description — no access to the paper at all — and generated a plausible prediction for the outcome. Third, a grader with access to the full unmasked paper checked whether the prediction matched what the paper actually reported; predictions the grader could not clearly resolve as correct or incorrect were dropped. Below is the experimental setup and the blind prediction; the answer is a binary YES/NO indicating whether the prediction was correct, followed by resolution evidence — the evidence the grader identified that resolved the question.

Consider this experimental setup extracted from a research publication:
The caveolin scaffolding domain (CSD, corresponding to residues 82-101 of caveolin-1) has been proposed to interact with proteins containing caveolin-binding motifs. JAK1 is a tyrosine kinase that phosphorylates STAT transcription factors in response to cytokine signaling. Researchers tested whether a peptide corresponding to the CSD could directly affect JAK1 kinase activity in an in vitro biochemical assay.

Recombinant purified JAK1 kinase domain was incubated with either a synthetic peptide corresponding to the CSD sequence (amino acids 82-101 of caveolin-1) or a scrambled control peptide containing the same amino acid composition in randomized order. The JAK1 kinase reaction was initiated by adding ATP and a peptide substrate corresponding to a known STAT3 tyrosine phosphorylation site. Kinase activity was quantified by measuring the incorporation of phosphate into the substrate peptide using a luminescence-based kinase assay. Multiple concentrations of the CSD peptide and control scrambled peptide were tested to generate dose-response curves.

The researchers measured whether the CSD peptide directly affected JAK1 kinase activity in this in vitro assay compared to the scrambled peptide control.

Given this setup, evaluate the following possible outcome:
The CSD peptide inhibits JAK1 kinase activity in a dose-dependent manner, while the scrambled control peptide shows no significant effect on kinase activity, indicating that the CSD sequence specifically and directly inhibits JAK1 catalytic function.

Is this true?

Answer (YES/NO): YES